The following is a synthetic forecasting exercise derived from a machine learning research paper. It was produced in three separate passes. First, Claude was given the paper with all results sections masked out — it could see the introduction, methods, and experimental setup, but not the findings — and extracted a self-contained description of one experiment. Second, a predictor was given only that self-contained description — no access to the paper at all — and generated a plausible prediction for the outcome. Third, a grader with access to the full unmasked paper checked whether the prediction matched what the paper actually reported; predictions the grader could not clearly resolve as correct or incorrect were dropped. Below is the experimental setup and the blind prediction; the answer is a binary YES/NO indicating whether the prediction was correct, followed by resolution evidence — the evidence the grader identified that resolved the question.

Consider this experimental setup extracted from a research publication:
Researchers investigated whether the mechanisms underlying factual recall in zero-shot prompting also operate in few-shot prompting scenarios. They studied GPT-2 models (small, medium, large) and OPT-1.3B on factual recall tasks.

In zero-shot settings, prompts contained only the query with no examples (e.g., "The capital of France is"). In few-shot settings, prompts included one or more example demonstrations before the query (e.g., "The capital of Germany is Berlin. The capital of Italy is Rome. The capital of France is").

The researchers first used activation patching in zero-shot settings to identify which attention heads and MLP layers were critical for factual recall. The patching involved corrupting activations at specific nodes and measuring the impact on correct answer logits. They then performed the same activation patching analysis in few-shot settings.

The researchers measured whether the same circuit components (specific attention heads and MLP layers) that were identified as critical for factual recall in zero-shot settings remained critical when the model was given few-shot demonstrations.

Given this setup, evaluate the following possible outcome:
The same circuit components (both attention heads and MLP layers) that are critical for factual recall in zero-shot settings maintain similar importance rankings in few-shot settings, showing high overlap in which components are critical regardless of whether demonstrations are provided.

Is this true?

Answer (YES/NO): YES